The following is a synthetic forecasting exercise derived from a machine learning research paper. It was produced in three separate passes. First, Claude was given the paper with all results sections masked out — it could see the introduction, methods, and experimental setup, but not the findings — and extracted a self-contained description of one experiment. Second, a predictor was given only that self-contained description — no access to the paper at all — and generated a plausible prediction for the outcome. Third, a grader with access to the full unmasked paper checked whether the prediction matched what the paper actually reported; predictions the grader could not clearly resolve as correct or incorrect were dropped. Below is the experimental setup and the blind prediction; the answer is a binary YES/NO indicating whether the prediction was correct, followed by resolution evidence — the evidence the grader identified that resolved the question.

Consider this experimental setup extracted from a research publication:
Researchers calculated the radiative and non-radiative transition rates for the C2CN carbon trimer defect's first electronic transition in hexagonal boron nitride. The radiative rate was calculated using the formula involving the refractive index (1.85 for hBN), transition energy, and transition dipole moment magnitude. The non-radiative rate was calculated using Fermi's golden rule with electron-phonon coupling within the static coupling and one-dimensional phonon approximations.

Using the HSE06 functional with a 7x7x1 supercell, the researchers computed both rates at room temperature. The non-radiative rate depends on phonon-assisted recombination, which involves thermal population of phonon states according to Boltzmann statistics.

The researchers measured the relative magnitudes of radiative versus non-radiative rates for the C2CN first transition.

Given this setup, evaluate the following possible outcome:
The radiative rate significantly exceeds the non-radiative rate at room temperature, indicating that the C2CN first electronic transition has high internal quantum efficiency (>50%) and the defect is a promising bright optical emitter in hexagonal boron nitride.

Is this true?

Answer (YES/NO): YES